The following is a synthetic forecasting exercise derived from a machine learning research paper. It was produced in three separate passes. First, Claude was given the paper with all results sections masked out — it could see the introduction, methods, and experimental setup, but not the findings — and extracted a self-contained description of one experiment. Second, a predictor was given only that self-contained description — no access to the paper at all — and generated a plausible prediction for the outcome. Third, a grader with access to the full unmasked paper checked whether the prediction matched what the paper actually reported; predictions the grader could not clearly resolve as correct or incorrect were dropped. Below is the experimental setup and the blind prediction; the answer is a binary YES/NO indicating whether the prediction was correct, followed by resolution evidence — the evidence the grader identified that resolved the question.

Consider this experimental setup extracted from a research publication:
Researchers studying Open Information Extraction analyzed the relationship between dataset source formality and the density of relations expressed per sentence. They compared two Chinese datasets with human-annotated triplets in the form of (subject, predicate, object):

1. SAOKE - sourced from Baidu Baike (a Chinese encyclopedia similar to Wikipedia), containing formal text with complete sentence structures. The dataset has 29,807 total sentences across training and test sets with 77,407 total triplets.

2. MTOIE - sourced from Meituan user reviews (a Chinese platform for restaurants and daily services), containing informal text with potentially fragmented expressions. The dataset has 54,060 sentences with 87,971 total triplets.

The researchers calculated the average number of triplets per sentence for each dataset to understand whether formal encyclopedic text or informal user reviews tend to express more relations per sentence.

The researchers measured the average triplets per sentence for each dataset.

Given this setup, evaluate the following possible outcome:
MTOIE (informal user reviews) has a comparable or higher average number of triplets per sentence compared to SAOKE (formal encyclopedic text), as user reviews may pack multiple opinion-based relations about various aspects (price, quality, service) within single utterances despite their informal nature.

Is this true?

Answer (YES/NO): NO